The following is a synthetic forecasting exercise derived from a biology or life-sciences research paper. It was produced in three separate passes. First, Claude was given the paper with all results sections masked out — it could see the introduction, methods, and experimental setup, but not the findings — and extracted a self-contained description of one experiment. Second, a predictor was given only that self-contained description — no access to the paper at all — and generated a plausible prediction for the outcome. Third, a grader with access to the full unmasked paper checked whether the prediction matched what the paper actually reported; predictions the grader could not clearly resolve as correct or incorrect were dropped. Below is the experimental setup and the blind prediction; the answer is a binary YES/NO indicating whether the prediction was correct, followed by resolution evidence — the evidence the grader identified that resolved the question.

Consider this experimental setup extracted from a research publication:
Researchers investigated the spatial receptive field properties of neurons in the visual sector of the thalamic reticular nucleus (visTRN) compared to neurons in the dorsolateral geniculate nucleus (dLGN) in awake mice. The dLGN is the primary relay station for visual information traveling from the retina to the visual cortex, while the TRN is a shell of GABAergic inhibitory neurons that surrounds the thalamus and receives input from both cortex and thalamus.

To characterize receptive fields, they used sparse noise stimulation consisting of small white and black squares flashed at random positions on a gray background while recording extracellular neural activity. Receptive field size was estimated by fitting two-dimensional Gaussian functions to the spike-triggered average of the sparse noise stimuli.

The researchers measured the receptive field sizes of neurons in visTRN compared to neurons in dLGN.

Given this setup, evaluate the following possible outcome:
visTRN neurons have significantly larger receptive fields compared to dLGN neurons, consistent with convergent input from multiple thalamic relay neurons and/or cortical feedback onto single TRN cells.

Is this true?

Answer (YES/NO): YES